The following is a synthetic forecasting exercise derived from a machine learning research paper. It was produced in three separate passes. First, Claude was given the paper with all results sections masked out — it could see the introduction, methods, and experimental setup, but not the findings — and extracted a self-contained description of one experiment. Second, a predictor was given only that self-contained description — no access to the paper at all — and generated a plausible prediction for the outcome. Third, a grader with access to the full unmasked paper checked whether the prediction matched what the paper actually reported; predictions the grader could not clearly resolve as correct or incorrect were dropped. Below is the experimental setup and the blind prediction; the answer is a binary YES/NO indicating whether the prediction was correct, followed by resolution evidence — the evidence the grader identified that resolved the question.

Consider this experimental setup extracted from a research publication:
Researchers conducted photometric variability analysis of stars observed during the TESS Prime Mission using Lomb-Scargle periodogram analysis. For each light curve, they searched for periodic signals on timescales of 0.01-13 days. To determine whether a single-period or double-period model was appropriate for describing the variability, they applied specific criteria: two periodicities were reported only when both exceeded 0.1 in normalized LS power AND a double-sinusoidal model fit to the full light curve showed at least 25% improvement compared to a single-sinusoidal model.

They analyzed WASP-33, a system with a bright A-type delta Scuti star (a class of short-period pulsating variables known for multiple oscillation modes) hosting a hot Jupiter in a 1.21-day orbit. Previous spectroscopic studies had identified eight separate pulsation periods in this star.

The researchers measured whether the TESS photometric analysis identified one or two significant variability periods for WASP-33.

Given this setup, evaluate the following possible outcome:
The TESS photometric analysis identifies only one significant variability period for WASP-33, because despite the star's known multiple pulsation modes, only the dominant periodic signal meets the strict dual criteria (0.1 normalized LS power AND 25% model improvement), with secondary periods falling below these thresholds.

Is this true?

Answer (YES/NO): YES